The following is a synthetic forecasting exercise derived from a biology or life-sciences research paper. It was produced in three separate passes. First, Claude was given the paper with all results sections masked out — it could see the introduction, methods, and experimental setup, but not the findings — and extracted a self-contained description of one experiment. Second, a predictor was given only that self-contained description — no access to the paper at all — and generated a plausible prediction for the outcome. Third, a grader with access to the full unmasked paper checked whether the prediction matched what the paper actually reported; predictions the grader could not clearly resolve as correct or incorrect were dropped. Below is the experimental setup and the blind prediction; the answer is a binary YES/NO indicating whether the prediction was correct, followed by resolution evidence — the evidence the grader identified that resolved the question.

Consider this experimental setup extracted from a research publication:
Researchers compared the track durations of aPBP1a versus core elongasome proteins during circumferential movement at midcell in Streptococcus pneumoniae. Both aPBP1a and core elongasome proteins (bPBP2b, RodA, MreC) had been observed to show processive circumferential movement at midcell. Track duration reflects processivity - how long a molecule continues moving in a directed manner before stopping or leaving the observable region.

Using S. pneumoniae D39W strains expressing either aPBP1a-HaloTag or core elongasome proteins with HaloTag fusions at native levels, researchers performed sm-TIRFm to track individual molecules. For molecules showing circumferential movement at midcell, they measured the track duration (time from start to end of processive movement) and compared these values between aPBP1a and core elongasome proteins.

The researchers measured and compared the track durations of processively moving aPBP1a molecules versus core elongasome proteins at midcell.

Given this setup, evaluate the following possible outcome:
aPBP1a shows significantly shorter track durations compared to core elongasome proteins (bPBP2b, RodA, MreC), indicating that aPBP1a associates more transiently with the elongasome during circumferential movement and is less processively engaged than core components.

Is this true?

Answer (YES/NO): YES